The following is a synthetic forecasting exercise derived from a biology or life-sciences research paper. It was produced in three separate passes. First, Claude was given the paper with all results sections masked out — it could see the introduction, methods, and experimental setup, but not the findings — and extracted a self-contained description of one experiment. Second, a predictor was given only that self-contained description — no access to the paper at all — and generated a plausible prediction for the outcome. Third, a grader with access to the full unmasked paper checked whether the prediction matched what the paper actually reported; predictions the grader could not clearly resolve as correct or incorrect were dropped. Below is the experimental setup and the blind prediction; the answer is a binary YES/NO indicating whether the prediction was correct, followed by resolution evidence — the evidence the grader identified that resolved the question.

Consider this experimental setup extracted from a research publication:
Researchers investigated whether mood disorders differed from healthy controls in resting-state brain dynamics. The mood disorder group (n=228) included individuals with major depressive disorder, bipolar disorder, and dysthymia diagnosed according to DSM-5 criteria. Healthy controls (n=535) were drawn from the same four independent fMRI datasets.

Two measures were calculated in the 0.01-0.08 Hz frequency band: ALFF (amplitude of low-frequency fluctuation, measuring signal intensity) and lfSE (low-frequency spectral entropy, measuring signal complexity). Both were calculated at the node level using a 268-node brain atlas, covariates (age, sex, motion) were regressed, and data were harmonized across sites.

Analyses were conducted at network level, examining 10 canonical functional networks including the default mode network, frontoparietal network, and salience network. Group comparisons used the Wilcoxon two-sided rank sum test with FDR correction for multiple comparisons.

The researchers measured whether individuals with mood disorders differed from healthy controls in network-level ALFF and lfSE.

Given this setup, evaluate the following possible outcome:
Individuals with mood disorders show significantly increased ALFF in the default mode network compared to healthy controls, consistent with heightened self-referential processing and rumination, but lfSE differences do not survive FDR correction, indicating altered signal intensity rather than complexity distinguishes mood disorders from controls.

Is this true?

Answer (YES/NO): NO